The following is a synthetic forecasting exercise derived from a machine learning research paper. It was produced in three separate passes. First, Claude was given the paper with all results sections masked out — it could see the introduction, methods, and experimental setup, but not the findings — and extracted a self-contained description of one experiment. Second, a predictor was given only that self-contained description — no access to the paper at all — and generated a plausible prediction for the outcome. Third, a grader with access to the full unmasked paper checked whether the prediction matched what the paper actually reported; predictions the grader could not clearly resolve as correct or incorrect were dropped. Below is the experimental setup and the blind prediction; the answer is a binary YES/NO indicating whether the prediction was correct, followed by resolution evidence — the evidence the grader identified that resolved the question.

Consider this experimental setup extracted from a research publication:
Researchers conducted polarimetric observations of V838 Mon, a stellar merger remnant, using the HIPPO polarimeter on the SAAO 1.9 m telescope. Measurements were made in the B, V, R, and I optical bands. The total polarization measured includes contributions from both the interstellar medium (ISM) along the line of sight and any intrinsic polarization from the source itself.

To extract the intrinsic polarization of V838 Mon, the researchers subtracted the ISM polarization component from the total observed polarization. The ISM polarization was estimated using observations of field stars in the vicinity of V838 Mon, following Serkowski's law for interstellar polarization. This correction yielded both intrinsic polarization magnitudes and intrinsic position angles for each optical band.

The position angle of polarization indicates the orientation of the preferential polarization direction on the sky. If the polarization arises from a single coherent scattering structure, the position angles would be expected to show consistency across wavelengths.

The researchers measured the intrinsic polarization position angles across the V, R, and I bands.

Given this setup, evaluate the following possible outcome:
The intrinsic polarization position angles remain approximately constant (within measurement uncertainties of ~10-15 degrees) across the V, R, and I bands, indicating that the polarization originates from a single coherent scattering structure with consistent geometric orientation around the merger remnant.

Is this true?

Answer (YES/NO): NO